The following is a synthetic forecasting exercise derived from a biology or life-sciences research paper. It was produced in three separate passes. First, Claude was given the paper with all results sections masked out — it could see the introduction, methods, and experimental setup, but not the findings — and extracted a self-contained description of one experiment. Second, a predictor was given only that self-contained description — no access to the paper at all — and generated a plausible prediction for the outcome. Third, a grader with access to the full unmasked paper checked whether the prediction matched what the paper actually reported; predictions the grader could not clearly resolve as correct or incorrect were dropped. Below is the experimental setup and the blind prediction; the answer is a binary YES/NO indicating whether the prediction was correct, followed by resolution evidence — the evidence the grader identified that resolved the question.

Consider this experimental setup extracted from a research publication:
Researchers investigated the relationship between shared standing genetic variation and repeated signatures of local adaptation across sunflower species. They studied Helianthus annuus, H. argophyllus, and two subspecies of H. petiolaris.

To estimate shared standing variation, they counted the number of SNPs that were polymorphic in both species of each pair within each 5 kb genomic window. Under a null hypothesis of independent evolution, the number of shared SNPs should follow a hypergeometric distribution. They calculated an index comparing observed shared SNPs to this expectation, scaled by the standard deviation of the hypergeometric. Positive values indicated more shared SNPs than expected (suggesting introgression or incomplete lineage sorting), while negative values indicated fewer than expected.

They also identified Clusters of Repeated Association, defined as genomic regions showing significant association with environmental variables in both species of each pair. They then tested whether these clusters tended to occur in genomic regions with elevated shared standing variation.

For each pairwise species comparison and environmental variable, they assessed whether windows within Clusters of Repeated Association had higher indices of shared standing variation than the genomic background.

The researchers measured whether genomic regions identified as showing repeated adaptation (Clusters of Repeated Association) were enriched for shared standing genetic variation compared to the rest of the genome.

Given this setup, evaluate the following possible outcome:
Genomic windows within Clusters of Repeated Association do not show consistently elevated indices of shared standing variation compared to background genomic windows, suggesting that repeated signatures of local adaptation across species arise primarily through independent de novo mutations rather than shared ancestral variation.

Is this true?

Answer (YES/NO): YES